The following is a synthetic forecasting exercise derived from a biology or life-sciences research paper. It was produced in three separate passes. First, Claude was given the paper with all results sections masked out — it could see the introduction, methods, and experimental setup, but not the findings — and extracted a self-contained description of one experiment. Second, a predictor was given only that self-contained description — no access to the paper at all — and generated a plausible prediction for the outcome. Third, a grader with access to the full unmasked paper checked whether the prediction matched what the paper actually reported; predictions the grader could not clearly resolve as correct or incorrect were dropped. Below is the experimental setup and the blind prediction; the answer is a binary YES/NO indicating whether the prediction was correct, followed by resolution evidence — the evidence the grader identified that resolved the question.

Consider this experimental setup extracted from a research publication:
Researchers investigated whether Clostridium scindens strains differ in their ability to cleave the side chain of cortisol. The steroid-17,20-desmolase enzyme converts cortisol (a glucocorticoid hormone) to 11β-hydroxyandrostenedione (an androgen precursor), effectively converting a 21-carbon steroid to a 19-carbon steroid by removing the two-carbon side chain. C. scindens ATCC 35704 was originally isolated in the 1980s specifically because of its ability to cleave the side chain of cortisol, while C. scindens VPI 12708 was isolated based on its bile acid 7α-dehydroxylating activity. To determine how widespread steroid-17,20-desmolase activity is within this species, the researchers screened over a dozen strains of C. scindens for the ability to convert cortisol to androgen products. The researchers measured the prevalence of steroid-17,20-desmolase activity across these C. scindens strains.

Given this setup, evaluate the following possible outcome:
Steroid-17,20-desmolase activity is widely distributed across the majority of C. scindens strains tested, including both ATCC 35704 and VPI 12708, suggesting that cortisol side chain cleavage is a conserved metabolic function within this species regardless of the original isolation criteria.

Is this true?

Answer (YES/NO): NO